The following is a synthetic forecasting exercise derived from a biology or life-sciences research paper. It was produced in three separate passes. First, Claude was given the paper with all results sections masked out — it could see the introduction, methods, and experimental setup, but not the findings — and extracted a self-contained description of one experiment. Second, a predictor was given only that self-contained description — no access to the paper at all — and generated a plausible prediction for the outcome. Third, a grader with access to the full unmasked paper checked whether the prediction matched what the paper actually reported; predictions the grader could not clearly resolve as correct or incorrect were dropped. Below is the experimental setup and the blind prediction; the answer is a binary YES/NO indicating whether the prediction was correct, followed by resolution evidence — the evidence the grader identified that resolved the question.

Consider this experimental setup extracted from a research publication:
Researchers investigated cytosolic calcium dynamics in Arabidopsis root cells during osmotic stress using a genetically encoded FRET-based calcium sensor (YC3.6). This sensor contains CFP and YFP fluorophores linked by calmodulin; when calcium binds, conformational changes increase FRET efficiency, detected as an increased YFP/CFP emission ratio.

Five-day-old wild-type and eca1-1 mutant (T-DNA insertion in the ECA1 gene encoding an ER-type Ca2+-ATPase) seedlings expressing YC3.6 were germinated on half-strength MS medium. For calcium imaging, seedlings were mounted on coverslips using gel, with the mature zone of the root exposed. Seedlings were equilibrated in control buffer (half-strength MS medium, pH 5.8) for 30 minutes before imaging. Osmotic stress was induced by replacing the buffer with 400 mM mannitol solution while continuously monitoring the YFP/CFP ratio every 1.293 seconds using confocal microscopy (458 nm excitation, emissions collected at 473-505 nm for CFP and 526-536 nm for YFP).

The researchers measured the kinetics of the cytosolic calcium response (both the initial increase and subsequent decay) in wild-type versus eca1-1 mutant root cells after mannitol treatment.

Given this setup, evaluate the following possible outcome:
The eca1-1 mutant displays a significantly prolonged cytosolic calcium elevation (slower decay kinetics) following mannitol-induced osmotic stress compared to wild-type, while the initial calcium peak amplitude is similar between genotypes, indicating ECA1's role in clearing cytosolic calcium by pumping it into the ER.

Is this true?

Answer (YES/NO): NO